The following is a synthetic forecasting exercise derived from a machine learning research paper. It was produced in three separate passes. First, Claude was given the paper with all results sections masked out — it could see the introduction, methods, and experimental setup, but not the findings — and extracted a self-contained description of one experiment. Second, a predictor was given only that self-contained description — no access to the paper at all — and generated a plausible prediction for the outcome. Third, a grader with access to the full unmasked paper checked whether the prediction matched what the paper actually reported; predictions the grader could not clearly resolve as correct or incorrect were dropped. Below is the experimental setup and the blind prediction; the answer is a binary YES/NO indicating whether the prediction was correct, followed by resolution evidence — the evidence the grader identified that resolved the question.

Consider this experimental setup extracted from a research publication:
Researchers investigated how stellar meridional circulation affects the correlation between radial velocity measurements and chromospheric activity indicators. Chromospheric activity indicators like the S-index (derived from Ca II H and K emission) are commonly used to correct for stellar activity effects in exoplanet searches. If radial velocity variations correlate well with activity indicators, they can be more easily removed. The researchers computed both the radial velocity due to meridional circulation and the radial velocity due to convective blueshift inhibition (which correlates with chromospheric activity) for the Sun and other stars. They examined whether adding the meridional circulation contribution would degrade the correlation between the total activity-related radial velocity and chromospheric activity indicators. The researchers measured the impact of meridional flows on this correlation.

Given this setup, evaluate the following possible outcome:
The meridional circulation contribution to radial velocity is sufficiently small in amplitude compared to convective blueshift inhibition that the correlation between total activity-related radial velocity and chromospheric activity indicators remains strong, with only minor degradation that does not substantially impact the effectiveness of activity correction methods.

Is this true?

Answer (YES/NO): NO